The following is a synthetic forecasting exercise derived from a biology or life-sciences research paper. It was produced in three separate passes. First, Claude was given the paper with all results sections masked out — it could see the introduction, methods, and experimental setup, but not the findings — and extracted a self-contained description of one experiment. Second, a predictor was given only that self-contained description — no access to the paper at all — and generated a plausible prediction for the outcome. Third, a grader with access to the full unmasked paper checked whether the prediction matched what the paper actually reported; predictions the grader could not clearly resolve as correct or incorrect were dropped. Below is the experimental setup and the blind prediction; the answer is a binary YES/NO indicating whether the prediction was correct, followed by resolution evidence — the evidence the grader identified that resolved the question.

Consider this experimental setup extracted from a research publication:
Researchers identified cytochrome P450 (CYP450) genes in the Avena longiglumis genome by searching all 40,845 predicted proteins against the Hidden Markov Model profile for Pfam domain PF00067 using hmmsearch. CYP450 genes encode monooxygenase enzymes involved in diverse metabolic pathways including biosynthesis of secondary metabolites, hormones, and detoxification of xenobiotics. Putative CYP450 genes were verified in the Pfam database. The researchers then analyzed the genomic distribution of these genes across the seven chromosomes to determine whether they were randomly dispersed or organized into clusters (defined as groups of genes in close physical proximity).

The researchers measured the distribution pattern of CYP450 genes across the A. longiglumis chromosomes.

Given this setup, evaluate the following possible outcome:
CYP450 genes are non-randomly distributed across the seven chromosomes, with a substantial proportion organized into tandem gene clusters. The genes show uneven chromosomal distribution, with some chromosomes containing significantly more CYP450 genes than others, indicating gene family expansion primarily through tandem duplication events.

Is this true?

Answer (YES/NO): NO